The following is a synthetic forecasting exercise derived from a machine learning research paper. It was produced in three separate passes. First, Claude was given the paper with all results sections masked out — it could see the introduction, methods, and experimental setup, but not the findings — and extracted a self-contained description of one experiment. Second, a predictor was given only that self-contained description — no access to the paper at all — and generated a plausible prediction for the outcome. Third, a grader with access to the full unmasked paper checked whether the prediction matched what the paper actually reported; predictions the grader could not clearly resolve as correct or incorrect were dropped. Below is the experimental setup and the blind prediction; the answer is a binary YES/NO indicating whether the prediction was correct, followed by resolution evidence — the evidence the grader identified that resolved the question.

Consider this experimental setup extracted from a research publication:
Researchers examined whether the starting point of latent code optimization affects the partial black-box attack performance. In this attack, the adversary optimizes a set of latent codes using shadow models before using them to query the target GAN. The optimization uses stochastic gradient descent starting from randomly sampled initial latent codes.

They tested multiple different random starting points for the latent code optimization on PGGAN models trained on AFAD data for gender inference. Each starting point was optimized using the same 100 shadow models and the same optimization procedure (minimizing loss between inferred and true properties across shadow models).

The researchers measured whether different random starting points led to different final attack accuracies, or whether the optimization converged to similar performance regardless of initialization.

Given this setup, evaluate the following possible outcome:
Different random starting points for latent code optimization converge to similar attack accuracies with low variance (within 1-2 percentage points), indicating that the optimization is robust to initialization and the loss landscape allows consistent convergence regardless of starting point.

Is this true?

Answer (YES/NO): YES